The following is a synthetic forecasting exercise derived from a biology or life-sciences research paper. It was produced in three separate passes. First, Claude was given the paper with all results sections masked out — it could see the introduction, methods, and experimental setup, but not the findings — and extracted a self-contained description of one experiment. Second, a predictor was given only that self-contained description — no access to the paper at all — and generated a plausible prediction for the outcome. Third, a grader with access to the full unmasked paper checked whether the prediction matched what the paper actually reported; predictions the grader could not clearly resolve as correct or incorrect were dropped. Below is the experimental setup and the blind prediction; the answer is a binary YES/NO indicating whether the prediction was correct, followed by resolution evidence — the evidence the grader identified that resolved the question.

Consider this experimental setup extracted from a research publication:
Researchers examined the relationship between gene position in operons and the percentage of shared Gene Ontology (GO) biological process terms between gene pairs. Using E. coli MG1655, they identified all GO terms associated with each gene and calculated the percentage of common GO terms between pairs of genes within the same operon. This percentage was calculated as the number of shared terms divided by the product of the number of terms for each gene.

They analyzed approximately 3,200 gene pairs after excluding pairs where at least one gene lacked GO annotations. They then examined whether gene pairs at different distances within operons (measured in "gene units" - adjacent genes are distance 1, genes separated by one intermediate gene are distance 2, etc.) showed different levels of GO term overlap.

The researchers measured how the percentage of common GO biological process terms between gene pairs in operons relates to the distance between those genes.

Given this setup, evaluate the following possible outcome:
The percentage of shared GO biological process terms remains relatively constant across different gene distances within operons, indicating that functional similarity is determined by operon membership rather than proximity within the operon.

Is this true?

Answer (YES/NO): NO